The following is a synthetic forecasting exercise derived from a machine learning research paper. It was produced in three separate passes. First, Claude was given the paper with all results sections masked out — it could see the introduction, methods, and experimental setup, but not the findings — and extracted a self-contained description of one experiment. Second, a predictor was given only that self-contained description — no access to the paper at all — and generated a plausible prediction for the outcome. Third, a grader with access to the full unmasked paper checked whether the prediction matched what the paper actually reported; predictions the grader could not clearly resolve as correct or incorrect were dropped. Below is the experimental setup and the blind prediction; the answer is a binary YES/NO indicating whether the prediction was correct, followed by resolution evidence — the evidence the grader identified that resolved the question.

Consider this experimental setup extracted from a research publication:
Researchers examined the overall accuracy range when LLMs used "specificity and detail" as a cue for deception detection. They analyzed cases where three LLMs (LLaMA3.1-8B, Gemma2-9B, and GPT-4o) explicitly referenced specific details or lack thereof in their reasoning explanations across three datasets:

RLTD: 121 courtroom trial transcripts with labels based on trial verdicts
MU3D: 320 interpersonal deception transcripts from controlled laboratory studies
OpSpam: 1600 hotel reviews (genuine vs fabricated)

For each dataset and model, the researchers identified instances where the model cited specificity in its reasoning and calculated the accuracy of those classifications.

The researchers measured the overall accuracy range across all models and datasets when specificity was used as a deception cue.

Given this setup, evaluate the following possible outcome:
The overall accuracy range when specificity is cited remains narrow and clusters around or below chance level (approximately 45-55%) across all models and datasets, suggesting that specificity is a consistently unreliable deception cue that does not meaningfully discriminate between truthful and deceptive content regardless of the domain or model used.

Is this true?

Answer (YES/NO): NO